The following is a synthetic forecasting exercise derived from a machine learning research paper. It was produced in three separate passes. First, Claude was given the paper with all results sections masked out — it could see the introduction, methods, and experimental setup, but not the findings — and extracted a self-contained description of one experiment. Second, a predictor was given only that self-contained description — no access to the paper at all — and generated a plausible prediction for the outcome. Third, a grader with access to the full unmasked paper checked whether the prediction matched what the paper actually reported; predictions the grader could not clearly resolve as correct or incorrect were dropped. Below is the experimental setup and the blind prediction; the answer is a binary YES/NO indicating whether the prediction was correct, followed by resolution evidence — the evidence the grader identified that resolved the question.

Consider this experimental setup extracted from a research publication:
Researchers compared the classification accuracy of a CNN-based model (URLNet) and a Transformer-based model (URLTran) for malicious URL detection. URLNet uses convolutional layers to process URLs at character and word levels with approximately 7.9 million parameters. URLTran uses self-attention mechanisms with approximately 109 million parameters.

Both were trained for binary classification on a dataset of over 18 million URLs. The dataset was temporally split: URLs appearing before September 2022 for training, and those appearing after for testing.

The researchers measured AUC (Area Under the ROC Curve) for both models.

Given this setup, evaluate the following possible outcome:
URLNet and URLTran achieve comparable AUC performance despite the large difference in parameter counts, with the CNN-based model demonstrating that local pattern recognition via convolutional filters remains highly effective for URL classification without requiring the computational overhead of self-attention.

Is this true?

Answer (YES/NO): YES